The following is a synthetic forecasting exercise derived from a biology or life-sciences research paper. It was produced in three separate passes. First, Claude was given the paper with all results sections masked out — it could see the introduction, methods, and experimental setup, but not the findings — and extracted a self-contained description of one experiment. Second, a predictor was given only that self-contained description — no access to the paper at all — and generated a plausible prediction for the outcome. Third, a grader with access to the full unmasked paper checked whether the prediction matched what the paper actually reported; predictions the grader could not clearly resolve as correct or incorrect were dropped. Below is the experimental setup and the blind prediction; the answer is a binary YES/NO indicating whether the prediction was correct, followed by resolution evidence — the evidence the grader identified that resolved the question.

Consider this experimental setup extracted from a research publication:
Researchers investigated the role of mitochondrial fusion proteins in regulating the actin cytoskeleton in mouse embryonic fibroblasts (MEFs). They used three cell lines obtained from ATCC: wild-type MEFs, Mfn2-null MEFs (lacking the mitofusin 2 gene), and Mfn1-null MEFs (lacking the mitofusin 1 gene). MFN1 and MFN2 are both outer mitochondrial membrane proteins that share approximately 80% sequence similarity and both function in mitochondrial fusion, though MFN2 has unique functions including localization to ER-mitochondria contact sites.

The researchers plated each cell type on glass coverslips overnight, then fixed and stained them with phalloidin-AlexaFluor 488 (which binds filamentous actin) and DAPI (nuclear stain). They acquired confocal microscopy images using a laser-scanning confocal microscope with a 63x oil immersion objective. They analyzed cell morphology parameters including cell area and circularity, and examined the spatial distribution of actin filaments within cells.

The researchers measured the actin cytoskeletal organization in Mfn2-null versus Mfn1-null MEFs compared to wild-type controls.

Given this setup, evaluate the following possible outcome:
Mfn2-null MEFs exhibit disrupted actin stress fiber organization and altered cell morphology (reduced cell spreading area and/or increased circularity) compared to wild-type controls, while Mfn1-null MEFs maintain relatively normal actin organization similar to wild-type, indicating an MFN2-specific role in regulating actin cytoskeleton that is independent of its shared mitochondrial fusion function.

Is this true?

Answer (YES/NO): YES